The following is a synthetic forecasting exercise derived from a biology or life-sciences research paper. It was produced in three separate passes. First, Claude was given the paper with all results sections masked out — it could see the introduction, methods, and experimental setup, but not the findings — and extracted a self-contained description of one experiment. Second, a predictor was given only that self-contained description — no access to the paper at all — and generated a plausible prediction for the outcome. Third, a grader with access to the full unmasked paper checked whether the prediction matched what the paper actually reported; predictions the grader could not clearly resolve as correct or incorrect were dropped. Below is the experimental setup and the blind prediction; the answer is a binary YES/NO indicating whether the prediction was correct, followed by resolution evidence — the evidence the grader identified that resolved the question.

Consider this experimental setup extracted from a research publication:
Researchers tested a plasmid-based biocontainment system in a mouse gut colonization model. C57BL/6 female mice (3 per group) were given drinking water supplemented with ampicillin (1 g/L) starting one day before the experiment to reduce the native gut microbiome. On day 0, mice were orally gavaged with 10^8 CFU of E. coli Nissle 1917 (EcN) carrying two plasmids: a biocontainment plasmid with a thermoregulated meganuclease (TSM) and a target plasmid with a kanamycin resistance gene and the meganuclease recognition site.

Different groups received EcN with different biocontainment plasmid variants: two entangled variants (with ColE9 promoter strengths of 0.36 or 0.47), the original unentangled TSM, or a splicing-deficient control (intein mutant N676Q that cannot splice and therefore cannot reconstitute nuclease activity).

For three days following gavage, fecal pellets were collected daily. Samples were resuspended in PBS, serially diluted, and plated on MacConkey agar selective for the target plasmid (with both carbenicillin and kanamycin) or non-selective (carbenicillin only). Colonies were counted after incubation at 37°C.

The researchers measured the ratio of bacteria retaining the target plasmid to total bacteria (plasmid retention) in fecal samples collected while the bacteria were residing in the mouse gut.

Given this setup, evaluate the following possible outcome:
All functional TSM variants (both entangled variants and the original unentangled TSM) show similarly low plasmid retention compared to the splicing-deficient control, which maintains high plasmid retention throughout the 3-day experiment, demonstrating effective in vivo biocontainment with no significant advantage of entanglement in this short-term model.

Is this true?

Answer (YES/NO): NO